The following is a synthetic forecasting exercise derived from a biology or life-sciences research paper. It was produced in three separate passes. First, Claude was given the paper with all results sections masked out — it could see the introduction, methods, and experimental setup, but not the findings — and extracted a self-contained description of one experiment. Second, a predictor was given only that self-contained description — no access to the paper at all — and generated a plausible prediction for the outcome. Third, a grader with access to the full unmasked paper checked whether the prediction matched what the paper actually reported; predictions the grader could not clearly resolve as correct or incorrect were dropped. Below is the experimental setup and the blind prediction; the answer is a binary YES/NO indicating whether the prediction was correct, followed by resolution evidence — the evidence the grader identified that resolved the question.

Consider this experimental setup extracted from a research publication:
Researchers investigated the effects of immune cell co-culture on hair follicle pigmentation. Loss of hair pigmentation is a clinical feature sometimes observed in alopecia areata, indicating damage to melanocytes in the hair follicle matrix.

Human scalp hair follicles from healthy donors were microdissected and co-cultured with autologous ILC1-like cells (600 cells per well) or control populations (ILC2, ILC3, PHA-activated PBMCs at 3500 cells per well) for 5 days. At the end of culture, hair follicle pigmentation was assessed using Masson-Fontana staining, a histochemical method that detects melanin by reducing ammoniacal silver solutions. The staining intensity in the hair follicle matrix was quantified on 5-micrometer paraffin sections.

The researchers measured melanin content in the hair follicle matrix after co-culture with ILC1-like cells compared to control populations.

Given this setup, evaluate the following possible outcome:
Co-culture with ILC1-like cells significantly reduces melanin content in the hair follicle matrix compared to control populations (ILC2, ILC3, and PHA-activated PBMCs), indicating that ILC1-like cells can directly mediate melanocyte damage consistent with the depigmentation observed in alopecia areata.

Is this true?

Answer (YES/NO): NO